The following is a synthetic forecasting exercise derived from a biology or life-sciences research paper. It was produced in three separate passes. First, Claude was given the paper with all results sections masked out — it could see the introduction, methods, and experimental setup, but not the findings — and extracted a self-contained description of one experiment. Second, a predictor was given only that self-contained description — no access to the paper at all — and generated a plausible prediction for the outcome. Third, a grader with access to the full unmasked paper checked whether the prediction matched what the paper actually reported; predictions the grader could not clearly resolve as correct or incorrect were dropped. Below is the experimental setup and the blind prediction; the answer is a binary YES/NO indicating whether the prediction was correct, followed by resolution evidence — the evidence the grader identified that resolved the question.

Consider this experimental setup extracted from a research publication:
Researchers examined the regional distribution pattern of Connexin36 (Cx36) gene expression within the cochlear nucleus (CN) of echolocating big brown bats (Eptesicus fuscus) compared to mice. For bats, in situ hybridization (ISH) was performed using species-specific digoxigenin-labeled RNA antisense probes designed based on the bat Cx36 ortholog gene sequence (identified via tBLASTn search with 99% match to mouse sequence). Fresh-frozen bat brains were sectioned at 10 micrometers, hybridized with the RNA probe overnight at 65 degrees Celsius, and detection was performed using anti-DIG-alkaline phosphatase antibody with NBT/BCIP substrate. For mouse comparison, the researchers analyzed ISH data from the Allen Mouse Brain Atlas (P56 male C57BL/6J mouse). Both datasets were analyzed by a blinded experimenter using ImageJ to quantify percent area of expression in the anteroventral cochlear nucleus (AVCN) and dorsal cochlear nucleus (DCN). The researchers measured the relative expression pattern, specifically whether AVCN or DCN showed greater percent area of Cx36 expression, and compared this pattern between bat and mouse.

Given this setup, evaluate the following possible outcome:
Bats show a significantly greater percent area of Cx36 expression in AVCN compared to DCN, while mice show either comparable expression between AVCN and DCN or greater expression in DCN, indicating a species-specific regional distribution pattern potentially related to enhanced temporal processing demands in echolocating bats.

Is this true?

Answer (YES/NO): NO